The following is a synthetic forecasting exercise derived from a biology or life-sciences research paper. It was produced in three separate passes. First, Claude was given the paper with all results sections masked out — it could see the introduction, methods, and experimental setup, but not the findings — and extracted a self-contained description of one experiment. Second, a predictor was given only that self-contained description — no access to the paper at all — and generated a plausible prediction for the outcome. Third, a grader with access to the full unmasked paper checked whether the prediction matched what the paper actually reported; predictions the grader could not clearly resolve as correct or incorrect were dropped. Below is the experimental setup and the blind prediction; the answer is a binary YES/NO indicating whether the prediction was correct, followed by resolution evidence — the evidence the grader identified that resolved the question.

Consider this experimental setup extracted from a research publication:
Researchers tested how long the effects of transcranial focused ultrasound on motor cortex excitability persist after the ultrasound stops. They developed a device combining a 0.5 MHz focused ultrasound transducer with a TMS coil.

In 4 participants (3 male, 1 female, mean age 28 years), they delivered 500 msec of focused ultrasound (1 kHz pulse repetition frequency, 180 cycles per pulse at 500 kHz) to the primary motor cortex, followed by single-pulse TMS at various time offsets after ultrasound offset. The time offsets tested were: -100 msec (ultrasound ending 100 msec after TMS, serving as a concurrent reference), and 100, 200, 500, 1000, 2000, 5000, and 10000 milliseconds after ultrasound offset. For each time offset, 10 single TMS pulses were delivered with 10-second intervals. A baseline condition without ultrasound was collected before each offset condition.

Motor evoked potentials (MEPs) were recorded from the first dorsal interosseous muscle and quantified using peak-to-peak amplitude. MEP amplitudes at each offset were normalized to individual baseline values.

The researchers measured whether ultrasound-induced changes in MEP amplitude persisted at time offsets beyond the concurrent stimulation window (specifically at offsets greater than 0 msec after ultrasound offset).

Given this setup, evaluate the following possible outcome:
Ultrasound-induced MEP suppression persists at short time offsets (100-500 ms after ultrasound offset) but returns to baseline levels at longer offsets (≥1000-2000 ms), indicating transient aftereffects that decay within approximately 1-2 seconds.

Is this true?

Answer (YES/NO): NO